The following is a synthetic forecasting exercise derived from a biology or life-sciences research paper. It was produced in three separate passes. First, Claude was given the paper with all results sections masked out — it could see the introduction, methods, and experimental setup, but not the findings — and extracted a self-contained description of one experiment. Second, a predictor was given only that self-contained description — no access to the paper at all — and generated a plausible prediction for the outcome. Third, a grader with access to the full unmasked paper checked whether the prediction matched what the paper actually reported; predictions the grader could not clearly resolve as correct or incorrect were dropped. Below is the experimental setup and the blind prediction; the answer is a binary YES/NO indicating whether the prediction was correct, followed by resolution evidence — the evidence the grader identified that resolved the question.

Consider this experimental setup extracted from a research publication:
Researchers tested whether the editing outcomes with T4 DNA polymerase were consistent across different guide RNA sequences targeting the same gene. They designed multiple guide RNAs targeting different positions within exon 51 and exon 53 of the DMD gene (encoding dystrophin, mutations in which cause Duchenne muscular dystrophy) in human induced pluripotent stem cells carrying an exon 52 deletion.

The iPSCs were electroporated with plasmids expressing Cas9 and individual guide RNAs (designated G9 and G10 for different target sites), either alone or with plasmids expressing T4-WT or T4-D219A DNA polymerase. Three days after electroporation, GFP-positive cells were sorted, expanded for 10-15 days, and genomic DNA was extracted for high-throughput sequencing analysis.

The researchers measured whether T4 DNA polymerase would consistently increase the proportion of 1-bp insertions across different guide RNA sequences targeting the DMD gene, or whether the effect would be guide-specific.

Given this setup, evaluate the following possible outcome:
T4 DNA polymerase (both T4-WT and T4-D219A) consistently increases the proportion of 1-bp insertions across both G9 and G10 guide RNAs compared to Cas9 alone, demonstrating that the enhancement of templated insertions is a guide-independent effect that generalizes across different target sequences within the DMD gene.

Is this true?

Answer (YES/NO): YES